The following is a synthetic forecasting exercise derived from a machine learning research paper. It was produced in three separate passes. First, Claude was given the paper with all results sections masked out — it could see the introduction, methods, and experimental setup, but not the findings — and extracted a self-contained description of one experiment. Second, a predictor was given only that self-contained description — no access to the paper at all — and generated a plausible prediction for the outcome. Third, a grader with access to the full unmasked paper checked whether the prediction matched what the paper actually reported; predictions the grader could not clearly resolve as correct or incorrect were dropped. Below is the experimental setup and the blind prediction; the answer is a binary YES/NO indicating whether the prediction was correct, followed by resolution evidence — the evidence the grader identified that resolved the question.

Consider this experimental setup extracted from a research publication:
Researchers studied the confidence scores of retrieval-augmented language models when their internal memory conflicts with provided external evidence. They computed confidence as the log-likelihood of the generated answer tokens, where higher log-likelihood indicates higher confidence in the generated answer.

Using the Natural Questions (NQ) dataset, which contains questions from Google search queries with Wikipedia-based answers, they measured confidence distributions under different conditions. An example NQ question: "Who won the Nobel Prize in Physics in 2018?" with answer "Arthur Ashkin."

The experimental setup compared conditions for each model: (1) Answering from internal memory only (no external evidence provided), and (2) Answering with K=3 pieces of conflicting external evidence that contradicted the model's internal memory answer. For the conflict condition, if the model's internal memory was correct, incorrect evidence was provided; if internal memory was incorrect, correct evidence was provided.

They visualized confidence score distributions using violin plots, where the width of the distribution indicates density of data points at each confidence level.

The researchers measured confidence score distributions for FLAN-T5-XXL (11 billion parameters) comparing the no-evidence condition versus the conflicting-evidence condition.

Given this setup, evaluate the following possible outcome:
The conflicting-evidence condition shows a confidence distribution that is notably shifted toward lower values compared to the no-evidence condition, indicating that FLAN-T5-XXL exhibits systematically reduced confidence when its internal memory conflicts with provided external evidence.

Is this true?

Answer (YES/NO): NO